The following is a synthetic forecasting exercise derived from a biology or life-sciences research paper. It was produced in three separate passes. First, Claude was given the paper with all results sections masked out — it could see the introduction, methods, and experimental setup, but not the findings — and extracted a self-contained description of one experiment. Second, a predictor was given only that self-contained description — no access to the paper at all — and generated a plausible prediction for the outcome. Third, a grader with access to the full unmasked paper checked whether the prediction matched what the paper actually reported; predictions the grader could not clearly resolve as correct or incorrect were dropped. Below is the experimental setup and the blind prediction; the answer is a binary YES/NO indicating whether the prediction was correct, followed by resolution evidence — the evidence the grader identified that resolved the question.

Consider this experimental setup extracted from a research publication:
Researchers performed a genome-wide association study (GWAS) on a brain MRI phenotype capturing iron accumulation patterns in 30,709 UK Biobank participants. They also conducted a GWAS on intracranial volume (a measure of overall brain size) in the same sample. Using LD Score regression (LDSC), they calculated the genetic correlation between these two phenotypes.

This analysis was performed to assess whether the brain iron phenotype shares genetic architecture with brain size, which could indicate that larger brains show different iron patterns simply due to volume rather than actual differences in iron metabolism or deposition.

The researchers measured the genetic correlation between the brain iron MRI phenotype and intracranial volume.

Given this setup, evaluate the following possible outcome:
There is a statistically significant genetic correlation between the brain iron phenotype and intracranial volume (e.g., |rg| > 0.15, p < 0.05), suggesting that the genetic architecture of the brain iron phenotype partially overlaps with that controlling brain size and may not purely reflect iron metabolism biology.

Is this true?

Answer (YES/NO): YES